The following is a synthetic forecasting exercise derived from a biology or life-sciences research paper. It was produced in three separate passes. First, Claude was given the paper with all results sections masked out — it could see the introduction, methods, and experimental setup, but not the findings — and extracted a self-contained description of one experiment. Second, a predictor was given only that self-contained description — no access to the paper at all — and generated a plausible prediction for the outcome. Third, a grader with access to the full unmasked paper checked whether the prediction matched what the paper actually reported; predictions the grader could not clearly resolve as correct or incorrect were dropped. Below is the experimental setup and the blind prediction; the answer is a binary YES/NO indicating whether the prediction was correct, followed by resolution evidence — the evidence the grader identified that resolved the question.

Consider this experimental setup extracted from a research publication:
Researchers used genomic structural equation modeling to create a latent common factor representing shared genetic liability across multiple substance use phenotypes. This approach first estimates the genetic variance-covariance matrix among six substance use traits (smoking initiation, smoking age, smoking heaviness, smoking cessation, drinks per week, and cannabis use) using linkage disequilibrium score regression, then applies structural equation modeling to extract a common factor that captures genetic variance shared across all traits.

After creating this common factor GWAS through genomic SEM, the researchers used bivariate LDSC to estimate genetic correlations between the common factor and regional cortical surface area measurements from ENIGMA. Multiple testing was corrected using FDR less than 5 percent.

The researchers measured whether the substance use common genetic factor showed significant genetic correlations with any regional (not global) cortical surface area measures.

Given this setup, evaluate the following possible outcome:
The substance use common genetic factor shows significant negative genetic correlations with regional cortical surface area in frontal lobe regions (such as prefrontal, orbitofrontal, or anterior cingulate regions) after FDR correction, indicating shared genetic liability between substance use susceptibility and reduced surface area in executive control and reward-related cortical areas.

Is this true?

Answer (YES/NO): NO